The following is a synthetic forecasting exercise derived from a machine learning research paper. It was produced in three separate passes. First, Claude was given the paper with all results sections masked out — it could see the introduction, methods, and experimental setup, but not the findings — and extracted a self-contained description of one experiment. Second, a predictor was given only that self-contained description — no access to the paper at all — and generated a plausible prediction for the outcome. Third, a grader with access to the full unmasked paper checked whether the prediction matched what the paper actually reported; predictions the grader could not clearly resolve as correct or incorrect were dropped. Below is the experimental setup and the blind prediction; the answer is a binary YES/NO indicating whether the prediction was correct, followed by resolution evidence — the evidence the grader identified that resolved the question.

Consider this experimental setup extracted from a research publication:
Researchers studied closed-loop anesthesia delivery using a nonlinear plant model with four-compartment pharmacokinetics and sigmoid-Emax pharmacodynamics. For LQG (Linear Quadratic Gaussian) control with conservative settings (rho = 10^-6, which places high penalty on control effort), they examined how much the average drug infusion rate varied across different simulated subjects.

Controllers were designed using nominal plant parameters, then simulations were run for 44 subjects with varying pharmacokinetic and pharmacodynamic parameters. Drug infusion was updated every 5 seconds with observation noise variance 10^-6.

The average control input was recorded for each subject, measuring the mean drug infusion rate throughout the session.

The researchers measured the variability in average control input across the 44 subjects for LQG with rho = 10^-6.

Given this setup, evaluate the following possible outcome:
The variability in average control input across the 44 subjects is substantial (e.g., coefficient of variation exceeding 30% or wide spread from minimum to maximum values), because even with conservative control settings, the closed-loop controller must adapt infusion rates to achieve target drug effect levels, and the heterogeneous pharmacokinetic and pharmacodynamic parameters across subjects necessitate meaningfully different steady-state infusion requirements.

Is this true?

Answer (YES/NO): NO